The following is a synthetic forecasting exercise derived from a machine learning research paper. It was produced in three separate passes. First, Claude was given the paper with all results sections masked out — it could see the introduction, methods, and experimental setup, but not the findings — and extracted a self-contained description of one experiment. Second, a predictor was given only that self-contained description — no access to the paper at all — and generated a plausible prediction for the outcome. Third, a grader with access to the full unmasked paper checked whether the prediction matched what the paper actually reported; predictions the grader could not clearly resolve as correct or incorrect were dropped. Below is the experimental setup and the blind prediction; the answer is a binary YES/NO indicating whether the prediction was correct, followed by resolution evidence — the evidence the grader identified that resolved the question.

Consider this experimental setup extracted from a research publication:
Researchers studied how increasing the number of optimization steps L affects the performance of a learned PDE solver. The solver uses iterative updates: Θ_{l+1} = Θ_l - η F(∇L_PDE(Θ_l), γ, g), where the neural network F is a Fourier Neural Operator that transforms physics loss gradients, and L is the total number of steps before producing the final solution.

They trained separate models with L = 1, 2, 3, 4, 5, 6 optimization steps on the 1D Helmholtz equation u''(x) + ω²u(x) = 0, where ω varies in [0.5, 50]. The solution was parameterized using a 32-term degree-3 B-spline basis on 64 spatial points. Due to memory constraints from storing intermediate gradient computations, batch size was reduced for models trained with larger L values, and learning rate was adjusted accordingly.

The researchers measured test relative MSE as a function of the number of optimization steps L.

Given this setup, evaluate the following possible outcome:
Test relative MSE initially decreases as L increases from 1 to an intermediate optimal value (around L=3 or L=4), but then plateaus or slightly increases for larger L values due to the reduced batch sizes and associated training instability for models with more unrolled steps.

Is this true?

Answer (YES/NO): NO